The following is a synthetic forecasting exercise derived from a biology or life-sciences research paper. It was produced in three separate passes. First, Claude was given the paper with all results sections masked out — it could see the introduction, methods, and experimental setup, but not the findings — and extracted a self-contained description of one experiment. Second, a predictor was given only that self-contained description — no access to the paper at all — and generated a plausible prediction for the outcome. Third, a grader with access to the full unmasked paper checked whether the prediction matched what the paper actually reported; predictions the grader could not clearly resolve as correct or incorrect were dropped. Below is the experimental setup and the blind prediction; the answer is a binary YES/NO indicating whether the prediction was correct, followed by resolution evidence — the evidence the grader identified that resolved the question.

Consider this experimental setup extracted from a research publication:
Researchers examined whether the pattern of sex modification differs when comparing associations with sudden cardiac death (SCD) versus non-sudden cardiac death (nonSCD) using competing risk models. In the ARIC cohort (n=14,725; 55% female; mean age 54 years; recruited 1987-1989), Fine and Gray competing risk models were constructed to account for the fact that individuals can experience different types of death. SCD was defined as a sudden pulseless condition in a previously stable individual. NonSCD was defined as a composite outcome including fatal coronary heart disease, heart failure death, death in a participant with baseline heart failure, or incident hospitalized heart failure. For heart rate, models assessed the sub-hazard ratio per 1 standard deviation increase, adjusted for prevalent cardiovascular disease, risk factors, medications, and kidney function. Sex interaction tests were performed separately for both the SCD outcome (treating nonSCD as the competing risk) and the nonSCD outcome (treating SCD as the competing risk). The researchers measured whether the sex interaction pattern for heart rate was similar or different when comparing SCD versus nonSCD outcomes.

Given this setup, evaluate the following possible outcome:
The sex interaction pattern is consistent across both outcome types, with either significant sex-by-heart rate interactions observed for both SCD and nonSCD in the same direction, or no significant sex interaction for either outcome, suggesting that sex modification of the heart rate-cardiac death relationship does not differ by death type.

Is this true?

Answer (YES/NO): NO